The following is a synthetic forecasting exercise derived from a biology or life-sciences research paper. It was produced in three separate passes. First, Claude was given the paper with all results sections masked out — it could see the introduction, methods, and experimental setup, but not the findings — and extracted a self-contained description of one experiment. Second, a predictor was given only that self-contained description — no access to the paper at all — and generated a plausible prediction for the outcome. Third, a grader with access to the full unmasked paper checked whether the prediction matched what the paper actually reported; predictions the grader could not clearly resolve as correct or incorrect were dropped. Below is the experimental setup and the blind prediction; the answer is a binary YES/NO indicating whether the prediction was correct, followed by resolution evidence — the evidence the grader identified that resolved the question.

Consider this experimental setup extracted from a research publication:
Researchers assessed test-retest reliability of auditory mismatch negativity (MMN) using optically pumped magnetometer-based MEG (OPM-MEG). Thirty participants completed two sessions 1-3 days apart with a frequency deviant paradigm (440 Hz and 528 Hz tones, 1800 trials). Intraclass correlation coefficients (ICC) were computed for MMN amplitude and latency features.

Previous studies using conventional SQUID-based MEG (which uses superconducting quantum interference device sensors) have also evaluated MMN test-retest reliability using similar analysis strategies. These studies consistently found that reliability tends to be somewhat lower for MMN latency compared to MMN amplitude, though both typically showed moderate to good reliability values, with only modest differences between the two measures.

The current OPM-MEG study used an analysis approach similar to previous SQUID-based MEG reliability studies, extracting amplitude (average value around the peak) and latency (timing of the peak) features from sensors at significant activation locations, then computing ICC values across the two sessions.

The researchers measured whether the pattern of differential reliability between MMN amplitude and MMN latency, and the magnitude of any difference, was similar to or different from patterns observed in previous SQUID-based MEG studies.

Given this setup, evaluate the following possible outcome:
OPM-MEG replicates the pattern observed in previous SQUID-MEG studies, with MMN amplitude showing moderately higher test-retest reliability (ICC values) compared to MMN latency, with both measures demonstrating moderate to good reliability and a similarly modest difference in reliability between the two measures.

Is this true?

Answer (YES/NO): NO